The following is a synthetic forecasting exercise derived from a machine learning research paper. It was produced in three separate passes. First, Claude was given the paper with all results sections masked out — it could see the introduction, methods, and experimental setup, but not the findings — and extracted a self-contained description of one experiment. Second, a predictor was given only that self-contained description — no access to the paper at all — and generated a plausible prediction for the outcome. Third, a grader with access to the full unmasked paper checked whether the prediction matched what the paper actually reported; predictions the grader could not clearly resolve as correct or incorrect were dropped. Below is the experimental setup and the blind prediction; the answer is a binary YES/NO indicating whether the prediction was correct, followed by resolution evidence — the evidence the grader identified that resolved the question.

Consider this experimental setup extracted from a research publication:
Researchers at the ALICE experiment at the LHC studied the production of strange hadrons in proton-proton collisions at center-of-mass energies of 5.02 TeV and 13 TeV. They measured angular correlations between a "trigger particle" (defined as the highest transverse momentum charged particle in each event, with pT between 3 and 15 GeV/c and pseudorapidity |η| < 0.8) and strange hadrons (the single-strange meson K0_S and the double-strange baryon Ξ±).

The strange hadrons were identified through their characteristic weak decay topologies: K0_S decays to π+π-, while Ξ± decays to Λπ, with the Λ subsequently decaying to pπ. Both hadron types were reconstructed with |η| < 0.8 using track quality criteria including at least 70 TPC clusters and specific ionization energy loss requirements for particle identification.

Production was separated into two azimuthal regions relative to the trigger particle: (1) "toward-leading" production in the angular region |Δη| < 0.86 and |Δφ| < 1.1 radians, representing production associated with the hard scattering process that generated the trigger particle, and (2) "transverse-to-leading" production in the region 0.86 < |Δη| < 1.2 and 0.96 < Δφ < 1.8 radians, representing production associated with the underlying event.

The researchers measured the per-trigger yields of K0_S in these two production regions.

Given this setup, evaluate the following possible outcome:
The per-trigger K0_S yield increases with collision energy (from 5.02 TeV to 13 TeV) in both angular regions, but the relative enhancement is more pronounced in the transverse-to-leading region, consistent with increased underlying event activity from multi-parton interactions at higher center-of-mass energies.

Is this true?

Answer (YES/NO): NO